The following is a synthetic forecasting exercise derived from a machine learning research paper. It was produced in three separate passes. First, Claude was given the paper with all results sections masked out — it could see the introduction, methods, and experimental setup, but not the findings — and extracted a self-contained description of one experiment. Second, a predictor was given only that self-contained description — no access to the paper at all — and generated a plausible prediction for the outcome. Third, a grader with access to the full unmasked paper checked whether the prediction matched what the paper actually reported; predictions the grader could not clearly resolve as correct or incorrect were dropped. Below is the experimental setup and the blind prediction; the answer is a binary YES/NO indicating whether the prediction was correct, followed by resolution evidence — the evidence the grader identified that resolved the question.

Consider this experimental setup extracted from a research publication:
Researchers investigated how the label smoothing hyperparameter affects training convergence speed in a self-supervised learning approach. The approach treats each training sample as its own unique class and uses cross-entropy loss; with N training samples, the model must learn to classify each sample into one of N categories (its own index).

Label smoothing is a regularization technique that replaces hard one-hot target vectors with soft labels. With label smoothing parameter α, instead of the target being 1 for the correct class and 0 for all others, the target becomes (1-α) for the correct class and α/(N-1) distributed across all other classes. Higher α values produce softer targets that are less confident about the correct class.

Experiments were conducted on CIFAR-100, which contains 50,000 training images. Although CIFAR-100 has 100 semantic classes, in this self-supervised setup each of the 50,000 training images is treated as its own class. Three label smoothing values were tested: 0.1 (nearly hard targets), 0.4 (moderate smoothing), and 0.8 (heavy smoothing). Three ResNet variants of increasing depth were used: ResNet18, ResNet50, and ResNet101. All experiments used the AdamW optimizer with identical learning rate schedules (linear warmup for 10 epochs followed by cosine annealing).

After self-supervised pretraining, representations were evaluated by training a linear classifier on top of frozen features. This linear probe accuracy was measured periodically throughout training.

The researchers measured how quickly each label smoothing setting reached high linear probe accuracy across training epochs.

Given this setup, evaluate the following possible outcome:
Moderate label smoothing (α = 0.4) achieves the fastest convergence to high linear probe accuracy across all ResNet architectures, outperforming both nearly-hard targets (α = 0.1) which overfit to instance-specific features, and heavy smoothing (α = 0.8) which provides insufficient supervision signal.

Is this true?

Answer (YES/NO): NO